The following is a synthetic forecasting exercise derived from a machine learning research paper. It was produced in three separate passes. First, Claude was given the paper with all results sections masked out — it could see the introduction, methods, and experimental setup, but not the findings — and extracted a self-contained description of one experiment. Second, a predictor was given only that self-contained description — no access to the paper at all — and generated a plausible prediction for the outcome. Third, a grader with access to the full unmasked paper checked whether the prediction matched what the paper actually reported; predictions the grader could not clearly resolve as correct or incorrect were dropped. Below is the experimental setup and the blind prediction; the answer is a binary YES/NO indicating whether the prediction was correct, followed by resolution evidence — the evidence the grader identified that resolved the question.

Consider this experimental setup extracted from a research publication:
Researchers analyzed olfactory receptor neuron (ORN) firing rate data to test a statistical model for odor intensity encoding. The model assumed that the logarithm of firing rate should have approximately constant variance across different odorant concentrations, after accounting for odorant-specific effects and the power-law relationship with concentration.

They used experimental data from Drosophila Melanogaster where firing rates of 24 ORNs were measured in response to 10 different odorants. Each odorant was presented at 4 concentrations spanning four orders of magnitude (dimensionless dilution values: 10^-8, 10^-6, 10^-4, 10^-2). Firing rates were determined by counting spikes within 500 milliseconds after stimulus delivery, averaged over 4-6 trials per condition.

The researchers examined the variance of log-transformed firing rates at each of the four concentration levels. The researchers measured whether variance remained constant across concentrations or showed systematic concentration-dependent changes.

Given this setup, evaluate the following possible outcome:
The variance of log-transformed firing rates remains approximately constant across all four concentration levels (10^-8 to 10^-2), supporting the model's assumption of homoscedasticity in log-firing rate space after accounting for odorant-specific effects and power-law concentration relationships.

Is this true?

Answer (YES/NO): YES